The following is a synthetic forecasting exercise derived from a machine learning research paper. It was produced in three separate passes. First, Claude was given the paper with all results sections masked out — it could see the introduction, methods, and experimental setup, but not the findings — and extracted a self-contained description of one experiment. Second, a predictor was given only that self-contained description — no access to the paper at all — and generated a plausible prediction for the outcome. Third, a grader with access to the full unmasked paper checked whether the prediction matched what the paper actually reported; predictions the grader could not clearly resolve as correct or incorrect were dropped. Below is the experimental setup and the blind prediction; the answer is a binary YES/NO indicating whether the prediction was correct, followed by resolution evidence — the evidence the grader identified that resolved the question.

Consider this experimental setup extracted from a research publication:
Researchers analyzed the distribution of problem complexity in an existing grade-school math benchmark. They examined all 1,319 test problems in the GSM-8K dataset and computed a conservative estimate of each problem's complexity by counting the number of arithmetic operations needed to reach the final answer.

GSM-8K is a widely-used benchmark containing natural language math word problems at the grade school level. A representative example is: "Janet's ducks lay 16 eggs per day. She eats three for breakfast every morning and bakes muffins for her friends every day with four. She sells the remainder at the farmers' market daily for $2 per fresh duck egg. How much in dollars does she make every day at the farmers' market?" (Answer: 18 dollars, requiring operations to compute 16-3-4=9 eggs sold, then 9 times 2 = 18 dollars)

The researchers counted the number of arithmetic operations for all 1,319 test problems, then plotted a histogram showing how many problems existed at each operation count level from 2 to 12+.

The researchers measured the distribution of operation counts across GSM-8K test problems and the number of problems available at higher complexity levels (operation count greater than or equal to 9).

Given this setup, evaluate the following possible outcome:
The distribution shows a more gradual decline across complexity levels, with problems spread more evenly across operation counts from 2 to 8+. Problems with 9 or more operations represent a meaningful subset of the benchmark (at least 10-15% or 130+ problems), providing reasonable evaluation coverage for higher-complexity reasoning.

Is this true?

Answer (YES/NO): NO